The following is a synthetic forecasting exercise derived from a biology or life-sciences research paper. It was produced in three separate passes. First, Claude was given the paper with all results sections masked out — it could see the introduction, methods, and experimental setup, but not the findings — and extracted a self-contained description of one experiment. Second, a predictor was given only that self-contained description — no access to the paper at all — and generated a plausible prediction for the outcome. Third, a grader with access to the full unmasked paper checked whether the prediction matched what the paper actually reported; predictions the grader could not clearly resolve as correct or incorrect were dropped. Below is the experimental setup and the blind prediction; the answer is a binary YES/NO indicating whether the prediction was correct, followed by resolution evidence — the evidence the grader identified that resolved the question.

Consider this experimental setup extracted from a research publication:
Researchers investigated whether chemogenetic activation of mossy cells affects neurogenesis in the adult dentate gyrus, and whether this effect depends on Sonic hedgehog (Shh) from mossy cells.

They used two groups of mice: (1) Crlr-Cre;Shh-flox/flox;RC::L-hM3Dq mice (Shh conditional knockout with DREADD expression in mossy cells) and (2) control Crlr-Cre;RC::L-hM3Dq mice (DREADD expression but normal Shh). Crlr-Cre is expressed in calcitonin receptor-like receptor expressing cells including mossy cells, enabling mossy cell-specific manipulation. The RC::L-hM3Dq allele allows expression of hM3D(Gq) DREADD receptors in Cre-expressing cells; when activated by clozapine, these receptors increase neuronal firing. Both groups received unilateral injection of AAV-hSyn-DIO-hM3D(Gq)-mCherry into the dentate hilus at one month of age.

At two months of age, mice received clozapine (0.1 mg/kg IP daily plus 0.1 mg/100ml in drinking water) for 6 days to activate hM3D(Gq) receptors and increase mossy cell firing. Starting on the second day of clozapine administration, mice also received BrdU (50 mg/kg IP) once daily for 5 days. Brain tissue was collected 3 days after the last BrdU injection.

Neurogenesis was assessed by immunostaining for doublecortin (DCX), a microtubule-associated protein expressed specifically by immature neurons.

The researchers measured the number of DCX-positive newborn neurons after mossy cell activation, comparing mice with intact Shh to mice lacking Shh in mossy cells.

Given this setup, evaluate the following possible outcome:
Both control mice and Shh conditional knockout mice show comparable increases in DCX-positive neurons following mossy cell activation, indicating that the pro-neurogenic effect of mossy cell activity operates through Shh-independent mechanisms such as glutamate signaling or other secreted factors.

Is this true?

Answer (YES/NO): NO